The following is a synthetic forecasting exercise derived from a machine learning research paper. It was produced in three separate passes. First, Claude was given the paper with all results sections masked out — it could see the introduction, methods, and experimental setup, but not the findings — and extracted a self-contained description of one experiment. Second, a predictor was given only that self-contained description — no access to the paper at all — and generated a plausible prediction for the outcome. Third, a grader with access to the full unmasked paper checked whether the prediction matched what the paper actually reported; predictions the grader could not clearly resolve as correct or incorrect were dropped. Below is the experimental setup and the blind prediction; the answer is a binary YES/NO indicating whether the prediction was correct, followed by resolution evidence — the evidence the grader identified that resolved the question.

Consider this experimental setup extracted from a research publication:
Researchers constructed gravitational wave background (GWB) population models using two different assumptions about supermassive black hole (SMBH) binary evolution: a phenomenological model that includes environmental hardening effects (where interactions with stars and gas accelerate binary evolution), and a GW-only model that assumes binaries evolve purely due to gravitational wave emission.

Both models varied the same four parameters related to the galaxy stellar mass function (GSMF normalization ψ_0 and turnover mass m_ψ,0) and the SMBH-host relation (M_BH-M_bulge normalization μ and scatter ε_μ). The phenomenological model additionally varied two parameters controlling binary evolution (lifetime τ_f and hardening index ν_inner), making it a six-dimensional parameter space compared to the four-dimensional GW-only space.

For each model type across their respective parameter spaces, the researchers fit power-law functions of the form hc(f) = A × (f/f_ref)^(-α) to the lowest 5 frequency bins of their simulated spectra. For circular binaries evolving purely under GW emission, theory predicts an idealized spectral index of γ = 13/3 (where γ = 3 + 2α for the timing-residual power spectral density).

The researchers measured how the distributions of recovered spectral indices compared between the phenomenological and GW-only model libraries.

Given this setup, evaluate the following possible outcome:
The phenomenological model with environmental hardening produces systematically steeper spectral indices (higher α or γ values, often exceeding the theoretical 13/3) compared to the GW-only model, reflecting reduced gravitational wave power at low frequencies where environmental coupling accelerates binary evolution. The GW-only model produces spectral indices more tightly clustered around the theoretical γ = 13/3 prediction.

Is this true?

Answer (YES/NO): NO